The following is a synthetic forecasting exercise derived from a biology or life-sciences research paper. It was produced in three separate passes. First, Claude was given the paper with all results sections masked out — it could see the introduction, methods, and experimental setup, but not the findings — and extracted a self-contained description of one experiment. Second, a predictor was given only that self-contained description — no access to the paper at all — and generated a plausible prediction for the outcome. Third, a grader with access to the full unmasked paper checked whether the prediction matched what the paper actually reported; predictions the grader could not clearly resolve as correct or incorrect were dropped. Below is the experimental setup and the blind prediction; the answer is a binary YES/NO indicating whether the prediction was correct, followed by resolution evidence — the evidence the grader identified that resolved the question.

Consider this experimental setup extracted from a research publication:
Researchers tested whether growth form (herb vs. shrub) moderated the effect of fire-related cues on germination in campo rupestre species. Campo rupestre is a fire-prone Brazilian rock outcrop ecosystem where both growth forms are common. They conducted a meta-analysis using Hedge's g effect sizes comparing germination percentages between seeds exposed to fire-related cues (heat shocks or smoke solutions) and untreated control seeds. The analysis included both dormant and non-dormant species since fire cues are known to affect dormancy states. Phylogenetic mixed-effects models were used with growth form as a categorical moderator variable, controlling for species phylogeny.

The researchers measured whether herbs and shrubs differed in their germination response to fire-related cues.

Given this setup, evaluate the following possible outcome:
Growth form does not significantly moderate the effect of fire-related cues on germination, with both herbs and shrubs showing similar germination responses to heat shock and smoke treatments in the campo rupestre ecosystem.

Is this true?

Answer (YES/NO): NO